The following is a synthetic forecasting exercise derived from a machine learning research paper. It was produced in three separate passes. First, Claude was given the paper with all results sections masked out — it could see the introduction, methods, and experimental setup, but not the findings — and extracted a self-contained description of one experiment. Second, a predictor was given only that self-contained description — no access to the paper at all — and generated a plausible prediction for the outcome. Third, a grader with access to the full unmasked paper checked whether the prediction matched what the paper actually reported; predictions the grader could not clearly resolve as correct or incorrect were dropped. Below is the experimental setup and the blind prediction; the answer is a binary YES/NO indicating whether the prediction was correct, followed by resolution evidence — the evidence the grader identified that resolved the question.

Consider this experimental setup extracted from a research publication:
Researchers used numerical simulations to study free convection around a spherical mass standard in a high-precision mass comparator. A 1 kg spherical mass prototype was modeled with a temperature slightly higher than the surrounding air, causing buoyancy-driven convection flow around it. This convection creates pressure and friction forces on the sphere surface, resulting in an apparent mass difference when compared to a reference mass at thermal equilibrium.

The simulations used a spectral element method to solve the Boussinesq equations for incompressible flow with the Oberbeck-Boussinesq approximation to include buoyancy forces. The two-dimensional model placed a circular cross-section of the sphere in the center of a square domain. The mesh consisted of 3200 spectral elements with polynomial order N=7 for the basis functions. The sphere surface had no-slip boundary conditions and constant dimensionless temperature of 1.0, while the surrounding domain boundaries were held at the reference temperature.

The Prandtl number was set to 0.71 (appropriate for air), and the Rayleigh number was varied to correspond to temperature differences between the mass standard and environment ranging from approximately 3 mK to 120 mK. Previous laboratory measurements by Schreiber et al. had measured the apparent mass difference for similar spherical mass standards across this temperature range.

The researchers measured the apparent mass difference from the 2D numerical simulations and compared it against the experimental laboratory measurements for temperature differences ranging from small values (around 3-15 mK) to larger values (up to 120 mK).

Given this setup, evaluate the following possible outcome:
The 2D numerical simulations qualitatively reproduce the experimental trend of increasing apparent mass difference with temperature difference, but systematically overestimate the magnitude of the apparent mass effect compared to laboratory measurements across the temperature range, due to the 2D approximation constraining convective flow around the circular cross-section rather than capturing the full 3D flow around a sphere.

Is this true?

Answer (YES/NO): NO